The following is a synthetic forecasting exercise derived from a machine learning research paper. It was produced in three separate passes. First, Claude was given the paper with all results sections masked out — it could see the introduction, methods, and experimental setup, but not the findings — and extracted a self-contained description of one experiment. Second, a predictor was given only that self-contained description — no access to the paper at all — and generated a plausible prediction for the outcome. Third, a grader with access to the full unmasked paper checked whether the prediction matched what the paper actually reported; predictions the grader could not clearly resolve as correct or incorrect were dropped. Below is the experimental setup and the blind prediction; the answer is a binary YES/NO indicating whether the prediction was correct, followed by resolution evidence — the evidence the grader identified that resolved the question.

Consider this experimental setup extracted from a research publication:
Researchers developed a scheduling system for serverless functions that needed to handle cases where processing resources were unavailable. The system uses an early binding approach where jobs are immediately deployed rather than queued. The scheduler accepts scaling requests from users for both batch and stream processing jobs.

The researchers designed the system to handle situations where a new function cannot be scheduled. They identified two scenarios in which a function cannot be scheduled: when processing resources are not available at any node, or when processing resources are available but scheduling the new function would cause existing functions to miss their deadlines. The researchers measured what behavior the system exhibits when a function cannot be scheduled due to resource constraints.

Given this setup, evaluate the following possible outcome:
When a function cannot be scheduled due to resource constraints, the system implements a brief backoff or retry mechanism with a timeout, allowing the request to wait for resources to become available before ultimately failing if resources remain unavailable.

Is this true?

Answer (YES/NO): NO